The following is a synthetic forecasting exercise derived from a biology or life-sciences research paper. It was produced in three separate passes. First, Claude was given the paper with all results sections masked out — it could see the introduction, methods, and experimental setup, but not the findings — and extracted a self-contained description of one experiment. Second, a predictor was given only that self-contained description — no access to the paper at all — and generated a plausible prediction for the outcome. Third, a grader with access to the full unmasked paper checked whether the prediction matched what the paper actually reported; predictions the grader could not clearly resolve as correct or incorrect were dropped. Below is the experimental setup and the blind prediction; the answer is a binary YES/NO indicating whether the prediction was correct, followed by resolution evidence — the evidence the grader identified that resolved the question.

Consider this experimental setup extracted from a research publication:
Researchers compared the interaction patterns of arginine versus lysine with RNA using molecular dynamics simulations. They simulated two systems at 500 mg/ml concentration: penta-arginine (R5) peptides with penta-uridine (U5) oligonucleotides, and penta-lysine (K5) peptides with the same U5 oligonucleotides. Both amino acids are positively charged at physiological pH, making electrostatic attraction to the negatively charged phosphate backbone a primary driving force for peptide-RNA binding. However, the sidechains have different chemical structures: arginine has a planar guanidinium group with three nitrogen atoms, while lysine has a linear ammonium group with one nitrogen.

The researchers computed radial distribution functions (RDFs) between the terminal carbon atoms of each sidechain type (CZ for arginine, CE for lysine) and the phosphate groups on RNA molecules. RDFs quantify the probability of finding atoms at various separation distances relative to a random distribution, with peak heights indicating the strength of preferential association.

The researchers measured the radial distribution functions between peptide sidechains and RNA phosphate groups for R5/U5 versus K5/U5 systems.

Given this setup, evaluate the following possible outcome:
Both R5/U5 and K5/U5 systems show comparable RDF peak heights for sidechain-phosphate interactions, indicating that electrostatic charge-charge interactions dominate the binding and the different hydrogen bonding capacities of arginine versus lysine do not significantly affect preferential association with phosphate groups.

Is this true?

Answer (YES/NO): NO